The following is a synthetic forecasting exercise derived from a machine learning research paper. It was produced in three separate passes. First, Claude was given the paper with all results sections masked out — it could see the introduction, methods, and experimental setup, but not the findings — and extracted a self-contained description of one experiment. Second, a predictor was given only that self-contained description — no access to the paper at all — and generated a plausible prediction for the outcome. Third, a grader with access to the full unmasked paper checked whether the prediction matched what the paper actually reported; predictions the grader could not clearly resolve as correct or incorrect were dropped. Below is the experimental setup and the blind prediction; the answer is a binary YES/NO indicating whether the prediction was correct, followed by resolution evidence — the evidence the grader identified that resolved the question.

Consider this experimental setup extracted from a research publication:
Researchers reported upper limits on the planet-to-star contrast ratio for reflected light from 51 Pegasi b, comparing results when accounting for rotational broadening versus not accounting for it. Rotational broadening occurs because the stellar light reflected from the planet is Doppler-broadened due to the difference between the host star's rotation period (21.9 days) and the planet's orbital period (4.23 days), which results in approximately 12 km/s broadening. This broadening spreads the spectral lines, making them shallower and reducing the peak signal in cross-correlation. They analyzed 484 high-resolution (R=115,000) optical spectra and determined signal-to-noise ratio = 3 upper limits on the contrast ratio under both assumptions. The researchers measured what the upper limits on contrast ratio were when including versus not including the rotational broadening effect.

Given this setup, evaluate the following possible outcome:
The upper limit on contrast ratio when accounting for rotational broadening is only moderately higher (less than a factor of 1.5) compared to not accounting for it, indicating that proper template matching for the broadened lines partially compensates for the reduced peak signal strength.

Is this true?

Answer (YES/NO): NO